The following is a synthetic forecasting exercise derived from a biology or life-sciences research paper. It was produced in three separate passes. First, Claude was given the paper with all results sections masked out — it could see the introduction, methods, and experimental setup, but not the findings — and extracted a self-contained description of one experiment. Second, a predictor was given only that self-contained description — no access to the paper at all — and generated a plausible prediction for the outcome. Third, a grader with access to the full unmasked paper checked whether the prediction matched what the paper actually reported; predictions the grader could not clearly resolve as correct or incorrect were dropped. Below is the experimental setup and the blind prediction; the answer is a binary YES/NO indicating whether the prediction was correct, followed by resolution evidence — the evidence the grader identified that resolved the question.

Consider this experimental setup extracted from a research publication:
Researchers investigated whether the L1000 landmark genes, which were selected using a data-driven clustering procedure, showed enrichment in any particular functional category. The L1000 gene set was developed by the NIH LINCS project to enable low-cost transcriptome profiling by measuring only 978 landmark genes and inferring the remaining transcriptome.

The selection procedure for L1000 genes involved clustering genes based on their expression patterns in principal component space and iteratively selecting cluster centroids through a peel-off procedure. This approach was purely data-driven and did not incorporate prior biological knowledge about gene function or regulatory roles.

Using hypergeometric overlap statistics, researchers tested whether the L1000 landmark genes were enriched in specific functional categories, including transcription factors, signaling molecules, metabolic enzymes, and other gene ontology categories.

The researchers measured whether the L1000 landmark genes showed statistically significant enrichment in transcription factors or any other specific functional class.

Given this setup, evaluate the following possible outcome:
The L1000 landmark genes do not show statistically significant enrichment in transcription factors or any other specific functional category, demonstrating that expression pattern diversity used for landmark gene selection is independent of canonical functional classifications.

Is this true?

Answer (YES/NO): YES